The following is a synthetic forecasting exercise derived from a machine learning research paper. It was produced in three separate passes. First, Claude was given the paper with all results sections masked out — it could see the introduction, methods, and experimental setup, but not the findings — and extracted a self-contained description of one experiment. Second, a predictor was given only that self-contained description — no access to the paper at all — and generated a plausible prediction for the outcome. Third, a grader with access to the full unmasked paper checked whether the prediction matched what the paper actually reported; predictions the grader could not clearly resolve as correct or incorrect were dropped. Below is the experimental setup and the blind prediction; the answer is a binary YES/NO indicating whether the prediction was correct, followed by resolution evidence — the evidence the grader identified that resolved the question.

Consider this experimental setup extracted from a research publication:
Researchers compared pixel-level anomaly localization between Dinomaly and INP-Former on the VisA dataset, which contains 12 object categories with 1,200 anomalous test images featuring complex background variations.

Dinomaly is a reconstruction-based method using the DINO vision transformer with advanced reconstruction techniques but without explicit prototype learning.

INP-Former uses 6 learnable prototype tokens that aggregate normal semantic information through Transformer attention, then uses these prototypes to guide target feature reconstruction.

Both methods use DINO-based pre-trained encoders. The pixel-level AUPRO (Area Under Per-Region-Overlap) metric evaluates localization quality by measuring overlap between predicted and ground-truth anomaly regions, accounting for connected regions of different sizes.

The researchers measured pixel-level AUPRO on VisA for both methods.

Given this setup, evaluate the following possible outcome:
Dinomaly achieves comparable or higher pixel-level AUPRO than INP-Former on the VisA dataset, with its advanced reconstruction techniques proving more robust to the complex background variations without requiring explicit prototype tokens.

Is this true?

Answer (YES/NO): YES